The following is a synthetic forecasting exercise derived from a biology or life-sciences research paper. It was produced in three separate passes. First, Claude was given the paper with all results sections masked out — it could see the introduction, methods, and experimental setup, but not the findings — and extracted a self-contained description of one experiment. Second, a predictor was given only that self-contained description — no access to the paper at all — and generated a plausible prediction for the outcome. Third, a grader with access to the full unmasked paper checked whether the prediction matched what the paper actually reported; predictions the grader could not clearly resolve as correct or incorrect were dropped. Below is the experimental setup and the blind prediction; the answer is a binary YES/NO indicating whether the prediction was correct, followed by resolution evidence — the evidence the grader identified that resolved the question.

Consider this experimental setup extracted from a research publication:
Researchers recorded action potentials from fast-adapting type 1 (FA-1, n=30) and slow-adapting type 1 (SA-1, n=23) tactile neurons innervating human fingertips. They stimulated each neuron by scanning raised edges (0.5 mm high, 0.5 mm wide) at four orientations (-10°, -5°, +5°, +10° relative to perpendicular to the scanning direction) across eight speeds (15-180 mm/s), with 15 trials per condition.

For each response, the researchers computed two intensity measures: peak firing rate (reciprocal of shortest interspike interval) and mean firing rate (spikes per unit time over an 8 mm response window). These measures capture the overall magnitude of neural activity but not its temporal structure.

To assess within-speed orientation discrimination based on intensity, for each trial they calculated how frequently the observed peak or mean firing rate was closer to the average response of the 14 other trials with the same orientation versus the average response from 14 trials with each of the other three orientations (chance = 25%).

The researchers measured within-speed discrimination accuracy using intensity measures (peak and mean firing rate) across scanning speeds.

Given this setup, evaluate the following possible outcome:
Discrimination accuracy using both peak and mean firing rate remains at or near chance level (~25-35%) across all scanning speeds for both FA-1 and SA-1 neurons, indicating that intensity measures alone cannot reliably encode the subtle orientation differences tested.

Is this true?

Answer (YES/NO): NO